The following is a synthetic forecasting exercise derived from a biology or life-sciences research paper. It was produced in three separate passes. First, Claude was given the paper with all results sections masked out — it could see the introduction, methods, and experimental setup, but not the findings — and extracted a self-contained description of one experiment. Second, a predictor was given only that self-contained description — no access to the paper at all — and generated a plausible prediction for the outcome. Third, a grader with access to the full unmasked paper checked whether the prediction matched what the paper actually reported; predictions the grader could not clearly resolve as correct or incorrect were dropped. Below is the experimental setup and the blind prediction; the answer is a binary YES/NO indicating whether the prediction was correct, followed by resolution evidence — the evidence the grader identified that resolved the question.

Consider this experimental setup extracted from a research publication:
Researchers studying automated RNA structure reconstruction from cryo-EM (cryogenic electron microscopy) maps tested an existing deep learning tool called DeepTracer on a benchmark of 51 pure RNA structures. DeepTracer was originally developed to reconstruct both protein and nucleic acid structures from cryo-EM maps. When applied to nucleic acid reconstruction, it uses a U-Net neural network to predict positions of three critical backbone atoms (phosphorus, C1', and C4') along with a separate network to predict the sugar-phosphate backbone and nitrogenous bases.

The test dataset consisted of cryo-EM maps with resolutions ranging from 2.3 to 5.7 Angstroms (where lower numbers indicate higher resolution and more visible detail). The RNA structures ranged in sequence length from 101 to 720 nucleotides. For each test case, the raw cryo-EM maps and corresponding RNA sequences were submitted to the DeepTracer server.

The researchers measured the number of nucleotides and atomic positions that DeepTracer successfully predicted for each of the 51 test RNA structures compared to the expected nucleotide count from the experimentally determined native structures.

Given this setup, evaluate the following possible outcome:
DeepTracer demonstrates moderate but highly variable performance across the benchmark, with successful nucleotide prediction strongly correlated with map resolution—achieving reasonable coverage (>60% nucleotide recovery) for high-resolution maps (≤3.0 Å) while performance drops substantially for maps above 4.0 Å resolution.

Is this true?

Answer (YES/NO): NO